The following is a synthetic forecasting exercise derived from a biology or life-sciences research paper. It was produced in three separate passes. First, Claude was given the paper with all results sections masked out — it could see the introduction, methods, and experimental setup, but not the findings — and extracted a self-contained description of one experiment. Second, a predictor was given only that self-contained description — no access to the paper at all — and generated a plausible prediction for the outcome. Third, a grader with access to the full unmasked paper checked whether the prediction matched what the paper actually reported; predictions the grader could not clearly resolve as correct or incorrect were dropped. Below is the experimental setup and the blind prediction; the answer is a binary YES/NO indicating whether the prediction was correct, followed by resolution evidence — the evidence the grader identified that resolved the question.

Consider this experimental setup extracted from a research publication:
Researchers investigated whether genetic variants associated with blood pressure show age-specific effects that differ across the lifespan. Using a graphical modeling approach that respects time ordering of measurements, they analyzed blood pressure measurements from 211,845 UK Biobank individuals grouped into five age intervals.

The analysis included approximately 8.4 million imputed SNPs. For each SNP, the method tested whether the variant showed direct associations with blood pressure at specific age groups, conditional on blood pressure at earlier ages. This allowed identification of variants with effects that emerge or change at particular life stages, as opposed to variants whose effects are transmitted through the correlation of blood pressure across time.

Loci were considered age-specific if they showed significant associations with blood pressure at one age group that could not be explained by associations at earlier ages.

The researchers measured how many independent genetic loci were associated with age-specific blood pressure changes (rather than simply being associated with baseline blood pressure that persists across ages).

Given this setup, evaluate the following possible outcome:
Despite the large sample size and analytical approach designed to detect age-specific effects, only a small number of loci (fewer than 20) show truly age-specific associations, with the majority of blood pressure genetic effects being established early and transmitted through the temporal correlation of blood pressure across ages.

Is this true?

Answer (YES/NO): YES